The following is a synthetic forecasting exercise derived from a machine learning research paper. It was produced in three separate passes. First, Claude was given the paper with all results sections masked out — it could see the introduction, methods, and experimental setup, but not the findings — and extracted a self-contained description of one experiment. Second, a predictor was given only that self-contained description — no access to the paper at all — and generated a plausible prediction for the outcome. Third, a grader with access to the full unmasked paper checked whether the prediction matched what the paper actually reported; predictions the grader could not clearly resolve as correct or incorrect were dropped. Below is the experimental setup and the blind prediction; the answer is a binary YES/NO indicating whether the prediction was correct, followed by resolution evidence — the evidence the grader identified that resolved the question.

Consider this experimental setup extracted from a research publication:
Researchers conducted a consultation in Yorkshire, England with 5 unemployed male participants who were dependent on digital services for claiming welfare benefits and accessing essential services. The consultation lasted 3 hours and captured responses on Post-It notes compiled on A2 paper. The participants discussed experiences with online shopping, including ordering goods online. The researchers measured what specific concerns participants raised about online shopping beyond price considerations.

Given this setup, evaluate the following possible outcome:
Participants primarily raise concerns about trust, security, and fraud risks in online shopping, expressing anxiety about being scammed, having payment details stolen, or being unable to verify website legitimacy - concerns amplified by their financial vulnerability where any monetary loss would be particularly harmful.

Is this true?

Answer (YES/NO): NO